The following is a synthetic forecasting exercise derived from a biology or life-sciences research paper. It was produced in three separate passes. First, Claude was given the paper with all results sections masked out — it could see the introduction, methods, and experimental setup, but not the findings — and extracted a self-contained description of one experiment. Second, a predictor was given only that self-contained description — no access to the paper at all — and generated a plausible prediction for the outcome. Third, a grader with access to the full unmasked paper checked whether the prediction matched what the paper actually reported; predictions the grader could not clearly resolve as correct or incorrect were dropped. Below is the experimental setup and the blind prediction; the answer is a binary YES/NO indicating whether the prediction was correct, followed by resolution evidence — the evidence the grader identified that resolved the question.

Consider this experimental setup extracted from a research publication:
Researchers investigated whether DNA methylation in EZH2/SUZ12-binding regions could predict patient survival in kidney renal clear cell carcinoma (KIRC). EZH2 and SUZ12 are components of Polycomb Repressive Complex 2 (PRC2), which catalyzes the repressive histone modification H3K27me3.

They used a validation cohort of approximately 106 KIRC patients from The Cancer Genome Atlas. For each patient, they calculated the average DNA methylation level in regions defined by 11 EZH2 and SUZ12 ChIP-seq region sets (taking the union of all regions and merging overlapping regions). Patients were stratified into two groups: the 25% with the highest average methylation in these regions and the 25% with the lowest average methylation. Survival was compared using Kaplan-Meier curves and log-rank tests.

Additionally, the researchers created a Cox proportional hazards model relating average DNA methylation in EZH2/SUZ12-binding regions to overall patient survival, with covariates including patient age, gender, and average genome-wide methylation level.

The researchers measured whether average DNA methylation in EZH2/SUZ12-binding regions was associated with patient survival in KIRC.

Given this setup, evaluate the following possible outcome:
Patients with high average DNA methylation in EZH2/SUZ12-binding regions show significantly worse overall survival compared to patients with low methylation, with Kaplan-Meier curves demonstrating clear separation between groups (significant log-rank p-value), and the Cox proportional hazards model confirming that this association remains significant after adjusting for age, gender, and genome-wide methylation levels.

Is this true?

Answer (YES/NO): YES